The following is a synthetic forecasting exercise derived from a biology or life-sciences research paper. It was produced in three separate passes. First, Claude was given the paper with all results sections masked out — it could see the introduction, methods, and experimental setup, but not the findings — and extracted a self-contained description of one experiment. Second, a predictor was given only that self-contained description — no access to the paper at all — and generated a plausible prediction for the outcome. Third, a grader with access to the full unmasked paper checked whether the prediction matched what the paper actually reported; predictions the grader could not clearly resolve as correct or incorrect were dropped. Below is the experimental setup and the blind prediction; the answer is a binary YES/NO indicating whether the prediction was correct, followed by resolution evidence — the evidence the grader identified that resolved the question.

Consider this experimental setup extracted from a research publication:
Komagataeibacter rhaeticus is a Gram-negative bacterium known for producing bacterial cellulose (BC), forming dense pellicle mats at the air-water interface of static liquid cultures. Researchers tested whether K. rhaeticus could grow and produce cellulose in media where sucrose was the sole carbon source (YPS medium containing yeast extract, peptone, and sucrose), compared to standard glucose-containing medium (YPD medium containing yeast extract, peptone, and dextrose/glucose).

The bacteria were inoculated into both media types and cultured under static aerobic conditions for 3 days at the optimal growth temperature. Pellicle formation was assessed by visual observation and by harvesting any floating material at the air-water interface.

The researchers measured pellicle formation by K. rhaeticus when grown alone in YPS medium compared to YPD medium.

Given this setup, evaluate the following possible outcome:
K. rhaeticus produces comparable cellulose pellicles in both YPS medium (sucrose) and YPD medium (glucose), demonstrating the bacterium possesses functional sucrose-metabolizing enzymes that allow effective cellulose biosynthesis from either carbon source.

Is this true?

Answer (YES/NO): NO